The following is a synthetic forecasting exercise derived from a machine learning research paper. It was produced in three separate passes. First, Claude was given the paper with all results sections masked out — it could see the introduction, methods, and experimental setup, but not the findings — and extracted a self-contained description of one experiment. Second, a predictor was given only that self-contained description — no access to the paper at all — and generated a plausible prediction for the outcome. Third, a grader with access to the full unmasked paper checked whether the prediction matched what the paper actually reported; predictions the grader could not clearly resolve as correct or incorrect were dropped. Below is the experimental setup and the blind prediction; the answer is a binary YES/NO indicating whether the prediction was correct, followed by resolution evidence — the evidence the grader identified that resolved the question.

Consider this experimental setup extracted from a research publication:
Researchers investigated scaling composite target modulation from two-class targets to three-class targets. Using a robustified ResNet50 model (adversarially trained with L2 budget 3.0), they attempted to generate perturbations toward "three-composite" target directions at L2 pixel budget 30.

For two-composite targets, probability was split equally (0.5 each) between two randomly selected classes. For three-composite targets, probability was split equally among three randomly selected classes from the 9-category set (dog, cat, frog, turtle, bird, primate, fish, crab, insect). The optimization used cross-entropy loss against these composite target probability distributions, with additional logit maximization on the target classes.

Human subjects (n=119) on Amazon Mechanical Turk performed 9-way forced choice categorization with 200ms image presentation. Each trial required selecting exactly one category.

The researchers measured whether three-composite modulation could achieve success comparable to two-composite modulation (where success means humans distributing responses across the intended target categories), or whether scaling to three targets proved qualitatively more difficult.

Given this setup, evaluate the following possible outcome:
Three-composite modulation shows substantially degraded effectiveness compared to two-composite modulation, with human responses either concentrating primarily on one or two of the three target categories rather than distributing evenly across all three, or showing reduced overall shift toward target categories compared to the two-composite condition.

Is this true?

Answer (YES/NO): YES